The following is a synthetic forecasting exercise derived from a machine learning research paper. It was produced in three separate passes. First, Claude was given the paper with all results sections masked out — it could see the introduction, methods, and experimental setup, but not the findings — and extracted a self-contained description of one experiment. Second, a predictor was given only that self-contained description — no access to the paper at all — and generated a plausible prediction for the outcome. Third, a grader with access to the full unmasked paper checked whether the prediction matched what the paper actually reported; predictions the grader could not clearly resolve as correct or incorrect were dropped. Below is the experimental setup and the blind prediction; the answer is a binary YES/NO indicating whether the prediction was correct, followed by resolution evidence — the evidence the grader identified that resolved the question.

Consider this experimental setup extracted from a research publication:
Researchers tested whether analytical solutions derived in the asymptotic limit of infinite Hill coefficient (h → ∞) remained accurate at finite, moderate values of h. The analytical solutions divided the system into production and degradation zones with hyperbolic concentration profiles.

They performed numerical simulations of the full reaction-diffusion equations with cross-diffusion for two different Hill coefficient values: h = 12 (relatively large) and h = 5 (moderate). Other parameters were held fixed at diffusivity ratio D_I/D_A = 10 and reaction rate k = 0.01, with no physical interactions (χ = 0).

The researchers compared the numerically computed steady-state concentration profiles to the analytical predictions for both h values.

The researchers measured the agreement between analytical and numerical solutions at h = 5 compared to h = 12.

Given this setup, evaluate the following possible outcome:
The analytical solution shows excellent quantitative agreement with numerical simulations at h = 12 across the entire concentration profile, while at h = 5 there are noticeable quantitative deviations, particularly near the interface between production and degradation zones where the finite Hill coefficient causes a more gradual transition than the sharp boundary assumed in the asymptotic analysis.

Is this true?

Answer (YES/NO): NO